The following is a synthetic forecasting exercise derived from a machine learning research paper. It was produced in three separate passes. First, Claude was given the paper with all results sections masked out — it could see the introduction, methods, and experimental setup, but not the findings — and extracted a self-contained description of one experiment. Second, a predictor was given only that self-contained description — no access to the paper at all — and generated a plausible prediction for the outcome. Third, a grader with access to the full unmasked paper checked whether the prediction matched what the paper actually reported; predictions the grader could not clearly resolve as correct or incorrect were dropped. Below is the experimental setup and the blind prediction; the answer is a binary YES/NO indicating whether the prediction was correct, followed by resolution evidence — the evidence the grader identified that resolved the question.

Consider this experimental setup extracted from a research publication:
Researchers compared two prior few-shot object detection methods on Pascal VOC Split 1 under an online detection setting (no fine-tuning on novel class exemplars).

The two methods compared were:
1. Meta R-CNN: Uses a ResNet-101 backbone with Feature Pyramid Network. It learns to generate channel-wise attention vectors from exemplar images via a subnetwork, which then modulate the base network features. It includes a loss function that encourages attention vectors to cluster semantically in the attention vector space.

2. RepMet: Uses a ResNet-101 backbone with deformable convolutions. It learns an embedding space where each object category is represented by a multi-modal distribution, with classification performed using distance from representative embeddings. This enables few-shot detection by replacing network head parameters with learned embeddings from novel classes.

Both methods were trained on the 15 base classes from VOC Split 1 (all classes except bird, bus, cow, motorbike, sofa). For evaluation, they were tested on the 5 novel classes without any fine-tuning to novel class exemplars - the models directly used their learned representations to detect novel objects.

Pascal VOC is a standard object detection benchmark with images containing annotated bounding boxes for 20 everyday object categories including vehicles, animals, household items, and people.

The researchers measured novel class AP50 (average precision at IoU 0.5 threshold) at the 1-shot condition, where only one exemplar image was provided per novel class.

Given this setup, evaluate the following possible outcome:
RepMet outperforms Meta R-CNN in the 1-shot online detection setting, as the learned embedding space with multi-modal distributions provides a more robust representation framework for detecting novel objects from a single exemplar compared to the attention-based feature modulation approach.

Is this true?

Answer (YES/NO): YES